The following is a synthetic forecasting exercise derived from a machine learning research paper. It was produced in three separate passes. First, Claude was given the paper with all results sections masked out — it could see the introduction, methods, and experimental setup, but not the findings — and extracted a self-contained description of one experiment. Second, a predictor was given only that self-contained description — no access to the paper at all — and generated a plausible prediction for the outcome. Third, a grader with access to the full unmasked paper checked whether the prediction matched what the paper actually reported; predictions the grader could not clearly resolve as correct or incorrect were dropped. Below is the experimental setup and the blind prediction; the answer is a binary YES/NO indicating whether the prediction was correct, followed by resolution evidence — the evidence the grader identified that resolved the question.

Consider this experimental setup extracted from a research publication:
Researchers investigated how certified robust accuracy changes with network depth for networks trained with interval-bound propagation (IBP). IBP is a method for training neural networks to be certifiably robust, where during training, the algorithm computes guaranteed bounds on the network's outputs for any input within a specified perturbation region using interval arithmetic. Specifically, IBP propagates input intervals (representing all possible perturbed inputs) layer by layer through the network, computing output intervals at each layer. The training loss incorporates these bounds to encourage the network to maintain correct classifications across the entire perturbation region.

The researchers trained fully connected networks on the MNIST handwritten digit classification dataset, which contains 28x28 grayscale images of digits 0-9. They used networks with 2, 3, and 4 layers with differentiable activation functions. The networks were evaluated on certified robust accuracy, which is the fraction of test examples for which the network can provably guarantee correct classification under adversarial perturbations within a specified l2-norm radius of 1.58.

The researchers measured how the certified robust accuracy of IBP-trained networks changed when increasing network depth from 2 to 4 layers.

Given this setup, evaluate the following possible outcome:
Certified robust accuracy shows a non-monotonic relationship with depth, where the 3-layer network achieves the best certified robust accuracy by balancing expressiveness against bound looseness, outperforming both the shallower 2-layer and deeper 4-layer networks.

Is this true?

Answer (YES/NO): NO